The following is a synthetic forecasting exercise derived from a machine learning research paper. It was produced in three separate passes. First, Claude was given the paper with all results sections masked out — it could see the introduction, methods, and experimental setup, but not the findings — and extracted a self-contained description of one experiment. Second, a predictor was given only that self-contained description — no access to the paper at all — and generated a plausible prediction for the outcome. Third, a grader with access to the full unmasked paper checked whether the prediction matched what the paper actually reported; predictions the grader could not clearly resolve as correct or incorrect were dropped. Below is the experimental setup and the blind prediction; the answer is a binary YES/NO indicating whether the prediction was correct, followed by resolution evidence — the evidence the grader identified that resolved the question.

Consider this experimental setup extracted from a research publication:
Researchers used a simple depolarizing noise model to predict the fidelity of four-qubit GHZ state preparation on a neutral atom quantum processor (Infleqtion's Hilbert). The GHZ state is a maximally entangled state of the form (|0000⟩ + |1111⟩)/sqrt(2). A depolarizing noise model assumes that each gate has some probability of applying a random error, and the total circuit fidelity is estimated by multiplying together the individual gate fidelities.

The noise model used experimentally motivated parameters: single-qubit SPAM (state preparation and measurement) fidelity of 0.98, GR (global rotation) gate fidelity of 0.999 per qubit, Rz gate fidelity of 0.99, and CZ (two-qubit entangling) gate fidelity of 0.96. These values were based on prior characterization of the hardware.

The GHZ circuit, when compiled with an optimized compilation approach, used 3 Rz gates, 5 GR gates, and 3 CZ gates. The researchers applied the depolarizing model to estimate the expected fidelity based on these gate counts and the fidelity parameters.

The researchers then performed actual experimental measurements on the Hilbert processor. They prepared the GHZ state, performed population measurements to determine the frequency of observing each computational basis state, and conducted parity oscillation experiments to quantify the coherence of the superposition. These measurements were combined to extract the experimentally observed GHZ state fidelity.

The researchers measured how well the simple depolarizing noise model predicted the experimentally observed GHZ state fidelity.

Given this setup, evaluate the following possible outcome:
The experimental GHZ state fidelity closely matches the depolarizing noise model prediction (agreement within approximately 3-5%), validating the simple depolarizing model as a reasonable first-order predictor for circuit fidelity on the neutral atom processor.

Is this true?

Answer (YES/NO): YES